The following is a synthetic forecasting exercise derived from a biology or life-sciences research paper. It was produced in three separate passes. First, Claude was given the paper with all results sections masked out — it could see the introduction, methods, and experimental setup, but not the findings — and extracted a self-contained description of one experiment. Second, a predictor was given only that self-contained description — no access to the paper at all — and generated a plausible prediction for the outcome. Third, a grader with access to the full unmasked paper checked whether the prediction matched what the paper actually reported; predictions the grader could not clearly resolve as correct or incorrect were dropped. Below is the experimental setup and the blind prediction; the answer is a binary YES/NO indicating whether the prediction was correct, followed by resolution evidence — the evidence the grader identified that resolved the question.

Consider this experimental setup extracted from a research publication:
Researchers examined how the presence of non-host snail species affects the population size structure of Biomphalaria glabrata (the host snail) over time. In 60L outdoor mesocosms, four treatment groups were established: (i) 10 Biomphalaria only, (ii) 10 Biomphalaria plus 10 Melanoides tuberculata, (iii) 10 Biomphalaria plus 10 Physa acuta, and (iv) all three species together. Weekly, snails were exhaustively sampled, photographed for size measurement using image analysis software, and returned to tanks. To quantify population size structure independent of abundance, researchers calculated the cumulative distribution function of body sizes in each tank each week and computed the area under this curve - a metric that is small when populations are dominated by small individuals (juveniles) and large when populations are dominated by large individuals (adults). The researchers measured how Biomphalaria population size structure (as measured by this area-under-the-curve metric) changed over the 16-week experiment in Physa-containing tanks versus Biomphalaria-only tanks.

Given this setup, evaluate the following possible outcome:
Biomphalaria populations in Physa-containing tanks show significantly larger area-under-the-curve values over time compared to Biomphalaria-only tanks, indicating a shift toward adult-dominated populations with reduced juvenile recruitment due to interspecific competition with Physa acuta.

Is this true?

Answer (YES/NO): NO